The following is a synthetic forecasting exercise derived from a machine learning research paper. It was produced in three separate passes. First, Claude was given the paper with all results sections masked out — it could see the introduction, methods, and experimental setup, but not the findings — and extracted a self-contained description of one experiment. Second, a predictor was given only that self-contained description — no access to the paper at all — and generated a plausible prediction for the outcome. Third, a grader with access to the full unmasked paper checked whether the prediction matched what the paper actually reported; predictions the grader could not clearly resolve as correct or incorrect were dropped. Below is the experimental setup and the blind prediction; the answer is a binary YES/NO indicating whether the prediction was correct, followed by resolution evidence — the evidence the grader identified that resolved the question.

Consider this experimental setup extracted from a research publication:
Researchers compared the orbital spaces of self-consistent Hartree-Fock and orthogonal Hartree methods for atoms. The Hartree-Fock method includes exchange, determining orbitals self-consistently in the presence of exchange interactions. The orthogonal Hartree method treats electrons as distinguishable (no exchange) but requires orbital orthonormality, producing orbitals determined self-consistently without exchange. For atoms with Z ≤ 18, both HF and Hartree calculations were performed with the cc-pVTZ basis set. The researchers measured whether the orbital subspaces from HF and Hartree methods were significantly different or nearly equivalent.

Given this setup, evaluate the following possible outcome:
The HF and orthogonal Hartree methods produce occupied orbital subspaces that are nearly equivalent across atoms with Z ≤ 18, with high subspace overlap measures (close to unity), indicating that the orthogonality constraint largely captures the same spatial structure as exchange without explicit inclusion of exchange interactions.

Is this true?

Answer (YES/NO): YES